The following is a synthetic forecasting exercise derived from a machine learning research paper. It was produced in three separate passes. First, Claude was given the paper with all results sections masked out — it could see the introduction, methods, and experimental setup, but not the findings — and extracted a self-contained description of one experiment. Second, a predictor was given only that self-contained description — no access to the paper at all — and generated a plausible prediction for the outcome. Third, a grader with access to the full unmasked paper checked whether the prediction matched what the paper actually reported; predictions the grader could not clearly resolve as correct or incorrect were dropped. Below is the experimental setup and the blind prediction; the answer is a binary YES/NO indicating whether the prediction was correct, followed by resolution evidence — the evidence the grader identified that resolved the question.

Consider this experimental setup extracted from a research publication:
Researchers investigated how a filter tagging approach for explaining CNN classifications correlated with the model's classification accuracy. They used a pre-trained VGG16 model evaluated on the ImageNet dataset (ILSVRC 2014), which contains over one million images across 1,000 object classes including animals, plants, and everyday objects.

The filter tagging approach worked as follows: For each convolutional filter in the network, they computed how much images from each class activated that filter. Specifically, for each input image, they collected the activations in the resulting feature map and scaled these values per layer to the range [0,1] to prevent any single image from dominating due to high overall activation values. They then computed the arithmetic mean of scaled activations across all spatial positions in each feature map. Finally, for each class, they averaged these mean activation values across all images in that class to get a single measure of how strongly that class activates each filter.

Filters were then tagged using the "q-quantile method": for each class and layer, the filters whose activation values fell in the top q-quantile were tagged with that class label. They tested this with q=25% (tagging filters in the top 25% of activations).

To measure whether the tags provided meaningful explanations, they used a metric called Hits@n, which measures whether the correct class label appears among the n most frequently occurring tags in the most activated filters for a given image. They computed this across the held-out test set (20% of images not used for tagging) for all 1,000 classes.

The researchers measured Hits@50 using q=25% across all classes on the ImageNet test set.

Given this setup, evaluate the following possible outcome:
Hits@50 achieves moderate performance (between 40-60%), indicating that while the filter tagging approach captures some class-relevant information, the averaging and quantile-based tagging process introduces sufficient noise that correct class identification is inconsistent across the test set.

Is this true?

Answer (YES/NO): NO